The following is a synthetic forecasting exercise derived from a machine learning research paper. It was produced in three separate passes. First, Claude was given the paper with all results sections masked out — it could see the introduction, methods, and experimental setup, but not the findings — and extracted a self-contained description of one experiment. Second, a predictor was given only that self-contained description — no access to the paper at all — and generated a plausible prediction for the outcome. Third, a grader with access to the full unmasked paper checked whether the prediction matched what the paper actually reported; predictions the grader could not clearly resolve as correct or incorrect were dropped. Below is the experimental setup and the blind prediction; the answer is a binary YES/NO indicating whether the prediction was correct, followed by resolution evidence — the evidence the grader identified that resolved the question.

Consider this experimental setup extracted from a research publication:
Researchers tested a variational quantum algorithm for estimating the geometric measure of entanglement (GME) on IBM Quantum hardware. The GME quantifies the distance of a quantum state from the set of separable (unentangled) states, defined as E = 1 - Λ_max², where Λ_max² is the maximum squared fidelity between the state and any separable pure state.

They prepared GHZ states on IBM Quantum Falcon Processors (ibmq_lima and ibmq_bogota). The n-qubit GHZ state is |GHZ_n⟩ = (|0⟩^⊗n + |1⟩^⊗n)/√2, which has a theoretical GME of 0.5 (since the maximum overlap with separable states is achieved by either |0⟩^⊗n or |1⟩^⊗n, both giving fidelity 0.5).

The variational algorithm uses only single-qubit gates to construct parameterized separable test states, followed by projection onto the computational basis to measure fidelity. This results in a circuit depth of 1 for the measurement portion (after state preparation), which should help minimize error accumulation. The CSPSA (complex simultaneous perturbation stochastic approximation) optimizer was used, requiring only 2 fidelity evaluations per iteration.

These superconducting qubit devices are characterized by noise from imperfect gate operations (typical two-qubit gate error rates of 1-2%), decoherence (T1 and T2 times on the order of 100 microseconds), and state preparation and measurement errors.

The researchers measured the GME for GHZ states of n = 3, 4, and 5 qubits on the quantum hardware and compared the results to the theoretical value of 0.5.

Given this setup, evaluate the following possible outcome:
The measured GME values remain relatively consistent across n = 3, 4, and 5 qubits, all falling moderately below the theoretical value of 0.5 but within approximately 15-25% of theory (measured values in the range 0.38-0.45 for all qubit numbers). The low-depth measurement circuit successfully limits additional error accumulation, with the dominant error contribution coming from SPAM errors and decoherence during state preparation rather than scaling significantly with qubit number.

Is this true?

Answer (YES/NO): NO